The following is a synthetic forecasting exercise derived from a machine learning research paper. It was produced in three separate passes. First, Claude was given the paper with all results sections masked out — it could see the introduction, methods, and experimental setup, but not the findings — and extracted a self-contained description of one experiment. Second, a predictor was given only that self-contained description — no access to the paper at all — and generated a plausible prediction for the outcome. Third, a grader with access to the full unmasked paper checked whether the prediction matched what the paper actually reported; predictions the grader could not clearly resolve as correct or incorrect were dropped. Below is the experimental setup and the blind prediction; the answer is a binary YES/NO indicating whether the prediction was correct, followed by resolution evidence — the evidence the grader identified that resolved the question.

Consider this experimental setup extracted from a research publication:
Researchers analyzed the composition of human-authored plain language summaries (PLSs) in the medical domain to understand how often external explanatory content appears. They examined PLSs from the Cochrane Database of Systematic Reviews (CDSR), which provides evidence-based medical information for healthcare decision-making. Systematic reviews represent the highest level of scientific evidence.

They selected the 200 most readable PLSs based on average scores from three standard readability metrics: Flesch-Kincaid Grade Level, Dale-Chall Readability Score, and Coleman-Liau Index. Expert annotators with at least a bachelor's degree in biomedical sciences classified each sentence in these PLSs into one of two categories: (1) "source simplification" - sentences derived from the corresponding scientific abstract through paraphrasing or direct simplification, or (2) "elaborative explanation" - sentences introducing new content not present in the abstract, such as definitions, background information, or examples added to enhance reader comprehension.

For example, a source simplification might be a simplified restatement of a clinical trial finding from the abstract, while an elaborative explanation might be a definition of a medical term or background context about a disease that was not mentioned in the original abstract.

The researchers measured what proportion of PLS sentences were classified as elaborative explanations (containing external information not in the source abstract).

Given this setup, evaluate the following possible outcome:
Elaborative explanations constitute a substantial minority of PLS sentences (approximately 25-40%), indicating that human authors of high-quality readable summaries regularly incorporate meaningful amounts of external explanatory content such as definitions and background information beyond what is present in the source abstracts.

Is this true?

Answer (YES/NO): NO